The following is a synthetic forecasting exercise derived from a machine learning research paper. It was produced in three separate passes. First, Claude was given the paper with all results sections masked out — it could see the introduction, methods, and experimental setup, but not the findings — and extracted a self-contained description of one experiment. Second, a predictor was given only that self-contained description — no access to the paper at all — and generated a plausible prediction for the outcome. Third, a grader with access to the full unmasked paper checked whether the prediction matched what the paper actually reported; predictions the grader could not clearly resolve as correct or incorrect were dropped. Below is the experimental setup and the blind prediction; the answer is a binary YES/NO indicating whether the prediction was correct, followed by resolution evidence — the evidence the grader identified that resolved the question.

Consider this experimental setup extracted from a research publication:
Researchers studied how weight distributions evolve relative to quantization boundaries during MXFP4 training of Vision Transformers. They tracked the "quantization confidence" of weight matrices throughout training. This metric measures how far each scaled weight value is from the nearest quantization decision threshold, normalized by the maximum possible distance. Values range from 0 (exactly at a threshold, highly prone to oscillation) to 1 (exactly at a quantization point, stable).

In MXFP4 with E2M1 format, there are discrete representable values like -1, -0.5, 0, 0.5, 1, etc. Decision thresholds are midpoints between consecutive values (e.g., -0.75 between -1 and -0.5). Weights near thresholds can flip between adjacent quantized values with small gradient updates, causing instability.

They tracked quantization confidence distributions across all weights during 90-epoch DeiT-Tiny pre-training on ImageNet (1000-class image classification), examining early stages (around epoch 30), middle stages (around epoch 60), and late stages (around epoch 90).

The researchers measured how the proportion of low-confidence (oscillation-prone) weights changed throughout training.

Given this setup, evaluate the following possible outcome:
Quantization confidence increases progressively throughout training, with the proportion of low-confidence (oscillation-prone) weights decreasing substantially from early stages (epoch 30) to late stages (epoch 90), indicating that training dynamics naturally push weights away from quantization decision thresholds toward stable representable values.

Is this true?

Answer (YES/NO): NO